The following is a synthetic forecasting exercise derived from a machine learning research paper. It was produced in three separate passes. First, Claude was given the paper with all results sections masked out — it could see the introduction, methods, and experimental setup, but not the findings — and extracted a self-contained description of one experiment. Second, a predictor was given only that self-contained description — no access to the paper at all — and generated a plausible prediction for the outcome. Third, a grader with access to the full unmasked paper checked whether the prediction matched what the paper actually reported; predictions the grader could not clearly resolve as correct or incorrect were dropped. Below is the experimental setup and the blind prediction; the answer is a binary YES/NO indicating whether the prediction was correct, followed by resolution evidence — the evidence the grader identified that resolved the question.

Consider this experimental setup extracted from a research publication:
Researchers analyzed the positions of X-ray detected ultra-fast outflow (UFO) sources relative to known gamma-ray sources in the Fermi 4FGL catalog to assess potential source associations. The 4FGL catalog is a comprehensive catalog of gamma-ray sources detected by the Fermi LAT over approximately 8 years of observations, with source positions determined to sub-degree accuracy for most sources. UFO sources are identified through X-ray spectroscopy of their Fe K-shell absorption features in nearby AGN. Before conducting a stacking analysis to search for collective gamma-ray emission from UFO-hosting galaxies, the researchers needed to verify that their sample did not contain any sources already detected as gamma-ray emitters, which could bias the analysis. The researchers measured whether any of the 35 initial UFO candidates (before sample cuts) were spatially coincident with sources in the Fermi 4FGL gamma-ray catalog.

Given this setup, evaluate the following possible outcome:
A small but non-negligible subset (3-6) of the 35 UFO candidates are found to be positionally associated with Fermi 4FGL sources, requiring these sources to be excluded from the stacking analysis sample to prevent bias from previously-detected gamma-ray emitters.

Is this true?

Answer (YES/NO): NO